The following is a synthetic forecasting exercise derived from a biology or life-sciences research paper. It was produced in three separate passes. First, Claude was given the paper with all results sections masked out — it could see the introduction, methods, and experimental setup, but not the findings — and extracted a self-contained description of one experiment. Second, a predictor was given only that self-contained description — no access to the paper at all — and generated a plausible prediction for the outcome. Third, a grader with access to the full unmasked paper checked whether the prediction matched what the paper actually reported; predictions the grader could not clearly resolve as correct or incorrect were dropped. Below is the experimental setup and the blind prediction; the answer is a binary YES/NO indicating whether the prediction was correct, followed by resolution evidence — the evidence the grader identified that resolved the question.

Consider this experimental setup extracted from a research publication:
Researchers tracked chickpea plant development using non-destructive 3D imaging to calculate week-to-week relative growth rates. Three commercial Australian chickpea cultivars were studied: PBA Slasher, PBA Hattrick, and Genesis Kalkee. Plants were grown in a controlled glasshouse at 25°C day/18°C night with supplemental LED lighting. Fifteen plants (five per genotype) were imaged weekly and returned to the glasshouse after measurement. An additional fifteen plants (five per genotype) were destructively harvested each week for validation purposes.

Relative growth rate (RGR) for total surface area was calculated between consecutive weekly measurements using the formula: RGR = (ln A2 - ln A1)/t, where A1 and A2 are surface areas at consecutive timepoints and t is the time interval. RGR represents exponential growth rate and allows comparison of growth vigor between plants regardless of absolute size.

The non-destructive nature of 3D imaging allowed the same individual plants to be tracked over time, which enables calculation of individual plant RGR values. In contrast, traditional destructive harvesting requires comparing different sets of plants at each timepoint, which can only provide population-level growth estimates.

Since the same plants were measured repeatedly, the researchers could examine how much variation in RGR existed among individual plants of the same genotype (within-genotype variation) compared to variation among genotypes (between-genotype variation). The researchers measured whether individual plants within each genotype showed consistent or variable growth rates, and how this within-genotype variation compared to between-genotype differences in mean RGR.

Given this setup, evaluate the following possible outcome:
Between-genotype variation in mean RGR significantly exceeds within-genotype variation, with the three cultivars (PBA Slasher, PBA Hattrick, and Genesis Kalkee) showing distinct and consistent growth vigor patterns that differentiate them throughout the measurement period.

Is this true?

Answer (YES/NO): NO